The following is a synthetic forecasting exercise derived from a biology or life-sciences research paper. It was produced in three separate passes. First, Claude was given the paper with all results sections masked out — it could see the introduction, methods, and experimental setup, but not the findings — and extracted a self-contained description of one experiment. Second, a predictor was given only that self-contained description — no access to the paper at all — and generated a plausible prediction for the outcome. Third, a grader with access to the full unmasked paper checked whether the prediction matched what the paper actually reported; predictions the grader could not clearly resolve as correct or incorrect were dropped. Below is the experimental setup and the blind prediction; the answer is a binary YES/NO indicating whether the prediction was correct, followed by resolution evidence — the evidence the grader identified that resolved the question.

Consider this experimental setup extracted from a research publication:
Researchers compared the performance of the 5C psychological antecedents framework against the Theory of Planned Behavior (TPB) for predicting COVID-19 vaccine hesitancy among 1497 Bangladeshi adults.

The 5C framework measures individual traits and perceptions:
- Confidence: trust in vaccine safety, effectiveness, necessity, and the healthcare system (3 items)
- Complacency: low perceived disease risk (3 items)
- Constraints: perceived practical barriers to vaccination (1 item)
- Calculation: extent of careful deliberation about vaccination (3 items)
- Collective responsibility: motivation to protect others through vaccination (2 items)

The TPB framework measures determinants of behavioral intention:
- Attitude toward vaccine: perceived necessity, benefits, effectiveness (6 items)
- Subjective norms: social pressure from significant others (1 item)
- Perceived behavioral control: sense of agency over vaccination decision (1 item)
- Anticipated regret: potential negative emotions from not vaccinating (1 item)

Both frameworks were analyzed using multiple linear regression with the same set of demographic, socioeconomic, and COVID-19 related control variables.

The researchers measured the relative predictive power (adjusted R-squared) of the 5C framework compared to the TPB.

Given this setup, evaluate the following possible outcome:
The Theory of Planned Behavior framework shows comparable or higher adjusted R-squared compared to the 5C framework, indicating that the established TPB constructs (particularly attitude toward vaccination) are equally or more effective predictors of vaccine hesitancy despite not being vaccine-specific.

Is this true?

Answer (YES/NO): YES